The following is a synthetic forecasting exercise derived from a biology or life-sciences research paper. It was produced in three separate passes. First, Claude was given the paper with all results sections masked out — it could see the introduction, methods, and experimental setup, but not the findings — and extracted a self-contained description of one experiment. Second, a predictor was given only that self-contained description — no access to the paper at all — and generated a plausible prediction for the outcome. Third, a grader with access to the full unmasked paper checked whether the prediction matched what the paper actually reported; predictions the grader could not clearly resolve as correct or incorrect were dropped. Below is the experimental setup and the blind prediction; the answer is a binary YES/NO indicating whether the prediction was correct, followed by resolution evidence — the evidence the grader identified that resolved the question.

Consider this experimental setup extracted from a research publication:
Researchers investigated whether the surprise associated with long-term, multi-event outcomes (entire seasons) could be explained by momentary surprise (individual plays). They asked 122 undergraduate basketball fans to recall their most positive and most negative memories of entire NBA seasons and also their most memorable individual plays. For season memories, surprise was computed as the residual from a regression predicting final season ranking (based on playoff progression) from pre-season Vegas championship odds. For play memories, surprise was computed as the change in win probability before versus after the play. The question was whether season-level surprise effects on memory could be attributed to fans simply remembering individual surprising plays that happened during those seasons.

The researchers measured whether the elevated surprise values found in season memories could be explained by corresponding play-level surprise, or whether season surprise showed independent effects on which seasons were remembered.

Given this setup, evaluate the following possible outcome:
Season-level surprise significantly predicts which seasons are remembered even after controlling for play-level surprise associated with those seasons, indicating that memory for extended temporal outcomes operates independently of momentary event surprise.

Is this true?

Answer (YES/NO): YES